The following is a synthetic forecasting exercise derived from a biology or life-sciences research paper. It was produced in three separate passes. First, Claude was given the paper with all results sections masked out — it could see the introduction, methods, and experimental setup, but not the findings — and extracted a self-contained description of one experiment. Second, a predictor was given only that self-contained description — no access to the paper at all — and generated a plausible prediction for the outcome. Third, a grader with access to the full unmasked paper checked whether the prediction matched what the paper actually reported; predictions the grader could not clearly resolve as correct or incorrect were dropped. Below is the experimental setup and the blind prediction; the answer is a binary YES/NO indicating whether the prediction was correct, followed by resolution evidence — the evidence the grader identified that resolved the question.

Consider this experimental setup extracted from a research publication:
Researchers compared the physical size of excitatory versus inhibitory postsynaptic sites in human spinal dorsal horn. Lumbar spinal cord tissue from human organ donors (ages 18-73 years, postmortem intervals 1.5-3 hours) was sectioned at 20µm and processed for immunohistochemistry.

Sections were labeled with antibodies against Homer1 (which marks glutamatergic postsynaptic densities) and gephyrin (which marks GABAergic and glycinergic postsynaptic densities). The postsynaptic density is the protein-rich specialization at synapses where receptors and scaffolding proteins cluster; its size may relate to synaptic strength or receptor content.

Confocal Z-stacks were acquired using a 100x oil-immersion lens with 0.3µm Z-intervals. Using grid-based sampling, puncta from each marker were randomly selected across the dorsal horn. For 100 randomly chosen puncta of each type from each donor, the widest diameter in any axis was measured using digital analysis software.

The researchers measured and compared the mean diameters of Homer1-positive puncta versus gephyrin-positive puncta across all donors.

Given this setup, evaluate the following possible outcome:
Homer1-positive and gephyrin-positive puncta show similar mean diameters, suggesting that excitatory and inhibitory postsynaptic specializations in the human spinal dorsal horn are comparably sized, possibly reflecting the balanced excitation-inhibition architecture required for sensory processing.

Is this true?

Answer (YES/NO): YES